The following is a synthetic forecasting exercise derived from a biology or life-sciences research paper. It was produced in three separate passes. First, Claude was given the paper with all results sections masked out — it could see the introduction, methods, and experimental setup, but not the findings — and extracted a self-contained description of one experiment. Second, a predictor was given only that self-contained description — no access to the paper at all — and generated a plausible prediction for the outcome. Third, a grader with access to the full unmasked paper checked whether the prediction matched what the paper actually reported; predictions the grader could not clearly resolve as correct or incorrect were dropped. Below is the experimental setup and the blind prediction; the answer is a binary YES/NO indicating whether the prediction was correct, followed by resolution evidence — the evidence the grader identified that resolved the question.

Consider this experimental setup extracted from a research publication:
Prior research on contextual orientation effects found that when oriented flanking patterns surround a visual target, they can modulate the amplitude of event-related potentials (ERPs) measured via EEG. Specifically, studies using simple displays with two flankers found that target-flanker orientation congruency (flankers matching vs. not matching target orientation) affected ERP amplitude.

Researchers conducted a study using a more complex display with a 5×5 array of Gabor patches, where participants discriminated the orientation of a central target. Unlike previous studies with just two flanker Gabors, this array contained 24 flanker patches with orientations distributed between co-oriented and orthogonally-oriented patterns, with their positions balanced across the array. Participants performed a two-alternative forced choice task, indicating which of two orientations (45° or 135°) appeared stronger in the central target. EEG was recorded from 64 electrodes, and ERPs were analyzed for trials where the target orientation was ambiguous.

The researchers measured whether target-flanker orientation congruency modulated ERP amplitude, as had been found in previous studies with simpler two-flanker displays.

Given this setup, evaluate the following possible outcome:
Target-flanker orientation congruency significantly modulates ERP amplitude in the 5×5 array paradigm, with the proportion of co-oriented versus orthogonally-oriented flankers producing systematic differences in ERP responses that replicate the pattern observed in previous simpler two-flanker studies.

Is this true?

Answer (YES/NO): NO